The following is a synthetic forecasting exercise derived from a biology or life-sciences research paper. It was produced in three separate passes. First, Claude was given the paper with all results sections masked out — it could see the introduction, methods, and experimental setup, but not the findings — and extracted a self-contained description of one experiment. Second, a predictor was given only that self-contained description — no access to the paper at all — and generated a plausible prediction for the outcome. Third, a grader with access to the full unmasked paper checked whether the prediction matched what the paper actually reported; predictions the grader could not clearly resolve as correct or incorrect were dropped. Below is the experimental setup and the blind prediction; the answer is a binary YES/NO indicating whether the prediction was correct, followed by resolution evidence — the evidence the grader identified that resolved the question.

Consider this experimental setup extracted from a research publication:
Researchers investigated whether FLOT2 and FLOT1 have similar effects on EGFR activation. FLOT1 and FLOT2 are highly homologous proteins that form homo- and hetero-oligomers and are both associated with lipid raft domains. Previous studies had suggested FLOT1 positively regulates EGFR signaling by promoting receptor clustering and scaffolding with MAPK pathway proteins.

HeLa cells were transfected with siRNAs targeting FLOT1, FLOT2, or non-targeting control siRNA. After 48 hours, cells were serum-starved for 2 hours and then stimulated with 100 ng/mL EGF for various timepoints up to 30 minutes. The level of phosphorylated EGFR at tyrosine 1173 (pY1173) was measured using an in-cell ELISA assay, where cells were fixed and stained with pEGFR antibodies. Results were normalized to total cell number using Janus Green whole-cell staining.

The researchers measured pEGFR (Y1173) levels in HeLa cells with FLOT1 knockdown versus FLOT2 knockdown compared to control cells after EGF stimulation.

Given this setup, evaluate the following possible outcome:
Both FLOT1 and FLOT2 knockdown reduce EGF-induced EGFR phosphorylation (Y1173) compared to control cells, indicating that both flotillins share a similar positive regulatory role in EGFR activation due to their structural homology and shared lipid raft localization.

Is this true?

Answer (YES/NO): NO